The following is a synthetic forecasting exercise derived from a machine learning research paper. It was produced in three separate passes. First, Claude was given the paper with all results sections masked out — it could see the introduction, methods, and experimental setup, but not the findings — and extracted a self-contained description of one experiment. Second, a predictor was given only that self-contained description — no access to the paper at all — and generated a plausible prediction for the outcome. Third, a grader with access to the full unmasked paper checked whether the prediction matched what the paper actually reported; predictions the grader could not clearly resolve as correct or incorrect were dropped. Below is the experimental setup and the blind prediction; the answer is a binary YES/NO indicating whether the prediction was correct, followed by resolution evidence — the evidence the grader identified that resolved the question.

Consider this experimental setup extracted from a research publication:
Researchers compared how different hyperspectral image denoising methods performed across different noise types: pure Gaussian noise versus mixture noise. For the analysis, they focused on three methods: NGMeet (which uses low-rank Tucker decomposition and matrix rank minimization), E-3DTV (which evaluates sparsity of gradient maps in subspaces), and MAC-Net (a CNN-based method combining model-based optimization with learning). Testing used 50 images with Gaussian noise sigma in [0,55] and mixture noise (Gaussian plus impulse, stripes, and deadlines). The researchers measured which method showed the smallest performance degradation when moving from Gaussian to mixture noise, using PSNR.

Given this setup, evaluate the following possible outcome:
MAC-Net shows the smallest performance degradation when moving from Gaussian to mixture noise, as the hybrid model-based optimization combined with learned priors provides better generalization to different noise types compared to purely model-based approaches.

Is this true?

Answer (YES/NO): NO